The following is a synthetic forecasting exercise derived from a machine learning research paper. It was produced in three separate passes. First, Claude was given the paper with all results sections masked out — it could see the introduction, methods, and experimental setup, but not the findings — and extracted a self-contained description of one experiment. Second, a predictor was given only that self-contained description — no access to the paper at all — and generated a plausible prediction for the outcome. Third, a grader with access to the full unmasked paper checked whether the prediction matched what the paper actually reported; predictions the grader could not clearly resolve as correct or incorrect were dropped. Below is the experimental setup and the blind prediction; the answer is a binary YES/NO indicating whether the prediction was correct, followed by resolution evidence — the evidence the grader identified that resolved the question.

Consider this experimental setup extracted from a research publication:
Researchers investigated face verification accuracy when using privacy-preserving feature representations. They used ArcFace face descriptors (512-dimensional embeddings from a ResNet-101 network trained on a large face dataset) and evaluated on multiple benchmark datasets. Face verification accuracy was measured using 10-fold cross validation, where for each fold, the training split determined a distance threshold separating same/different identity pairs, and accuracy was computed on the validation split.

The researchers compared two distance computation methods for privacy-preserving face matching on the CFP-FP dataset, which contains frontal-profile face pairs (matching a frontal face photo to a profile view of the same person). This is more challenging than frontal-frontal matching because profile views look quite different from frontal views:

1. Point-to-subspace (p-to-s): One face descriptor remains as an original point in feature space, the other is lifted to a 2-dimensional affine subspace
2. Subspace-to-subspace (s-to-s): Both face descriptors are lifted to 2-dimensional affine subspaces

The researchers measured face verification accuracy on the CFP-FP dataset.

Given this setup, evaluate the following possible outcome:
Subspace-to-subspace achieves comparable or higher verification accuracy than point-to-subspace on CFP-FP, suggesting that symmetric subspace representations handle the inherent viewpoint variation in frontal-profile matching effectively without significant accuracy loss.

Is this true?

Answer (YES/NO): NO